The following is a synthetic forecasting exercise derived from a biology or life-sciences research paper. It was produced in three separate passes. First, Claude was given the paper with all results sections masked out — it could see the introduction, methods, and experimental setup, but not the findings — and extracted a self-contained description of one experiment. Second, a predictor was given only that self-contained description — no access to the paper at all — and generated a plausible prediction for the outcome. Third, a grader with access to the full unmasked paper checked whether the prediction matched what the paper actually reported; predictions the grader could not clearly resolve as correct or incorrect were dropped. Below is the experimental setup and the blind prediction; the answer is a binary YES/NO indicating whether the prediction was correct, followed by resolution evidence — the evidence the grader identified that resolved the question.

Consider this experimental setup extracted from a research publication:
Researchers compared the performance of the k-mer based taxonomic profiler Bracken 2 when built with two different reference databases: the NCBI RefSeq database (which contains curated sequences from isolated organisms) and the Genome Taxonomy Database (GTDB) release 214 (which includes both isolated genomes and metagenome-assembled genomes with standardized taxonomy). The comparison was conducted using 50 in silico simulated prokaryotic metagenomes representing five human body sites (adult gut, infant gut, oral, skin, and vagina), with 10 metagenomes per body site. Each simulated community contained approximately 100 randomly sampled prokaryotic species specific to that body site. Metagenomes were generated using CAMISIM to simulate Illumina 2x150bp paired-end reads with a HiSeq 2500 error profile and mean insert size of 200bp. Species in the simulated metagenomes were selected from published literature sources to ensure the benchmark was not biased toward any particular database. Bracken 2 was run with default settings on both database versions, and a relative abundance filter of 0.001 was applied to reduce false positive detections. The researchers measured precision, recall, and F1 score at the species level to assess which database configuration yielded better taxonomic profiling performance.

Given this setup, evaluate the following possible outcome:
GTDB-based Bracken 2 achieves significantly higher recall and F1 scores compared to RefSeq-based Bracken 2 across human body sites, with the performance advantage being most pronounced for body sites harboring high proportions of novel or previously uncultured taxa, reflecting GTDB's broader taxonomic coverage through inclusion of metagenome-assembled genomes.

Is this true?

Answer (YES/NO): NO